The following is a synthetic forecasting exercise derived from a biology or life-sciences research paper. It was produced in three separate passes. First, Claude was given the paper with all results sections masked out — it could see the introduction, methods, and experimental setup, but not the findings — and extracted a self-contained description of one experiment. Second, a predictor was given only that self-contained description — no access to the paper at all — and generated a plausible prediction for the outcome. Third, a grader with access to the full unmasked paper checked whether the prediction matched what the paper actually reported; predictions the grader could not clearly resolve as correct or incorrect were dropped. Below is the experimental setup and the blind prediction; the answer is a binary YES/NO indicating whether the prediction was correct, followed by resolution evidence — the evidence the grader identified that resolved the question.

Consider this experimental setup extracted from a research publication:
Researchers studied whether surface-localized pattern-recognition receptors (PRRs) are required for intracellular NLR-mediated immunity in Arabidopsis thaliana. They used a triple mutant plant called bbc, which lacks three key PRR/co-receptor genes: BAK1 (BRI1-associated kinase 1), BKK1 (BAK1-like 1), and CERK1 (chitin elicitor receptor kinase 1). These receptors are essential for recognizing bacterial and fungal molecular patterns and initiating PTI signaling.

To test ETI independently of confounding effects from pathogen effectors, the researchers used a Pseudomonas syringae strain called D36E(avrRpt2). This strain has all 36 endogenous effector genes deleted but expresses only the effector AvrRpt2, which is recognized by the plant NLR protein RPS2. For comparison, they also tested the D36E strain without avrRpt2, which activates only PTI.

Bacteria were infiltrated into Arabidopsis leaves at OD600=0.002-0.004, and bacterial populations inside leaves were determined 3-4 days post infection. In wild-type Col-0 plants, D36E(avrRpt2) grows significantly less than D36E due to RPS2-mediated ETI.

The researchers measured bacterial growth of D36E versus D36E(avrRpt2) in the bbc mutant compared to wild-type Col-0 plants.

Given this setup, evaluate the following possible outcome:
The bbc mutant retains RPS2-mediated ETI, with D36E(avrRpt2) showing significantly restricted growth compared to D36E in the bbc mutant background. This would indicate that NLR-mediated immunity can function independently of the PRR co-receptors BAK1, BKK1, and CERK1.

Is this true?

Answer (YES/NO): NO